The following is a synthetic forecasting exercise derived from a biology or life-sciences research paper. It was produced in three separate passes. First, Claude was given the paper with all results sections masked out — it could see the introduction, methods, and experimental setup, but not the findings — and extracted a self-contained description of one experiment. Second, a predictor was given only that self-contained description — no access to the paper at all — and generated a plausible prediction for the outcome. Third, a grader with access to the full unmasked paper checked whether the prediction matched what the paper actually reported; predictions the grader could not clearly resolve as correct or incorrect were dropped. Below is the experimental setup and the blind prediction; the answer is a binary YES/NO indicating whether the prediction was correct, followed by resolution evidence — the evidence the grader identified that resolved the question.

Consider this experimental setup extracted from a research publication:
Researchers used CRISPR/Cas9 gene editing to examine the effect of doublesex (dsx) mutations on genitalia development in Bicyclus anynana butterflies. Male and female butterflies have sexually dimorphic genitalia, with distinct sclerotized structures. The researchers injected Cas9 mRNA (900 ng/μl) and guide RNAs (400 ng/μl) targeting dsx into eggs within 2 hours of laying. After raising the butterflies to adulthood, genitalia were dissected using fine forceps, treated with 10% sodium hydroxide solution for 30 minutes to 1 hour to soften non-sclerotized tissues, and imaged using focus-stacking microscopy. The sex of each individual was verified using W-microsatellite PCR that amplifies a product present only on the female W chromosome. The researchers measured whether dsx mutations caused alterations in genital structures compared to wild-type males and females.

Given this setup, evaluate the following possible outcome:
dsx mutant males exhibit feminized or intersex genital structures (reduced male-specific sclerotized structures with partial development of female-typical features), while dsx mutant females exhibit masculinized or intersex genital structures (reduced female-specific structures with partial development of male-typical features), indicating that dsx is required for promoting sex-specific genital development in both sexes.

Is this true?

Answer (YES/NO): YES